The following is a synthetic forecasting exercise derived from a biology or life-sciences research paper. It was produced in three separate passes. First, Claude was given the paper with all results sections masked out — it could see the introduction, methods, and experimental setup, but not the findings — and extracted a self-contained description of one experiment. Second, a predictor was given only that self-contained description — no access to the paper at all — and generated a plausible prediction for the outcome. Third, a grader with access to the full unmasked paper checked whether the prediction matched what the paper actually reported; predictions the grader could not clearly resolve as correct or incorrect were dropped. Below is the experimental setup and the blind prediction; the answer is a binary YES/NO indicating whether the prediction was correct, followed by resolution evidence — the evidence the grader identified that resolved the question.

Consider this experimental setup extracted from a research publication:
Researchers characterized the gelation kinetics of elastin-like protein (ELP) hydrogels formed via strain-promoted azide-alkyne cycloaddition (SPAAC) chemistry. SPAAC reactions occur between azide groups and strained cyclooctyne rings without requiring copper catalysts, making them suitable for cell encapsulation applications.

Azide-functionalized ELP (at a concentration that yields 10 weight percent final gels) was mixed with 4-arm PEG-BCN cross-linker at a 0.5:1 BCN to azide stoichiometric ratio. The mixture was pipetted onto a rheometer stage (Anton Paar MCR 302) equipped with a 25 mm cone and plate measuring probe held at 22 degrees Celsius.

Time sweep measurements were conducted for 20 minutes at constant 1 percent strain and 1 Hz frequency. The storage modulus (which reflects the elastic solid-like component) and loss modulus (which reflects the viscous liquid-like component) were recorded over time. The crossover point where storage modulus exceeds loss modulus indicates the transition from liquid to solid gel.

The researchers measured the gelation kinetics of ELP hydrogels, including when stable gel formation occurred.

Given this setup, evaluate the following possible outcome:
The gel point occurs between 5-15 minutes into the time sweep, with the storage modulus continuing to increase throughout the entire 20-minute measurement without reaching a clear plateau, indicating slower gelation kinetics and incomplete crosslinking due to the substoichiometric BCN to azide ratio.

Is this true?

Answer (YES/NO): NO